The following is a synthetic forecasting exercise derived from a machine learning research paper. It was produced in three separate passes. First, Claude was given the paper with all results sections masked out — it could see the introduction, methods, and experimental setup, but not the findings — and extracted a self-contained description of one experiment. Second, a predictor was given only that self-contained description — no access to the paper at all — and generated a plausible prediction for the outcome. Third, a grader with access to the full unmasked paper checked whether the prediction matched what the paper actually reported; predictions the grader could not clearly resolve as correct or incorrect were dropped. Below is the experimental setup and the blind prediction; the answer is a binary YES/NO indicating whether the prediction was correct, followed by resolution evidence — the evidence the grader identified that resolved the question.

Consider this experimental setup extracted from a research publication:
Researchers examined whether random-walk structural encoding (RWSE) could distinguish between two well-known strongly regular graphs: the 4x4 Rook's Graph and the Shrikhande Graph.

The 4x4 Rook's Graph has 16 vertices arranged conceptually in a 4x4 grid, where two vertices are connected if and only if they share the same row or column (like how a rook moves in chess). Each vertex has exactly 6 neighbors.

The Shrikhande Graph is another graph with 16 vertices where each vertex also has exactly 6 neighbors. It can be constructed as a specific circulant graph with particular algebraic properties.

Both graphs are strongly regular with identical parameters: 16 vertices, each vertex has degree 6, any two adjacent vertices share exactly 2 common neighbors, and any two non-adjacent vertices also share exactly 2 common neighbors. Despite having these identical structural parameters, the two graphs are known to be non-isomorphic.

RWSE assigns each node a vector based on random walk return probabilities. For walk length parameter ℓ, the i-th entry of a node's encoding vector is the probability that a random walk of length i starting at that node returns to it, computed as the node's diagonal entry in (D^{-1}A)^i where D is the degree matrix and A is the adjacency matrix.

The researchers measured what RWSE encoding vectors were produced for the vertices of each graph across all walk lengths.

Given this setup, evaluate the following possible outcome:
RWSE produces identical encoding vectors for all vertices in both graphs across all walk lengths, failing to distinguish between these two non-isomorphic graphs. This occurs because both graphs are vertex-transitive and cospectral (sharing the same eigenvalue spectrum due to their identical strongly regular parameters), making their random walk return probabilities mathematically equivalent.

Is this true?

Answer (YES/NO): YES